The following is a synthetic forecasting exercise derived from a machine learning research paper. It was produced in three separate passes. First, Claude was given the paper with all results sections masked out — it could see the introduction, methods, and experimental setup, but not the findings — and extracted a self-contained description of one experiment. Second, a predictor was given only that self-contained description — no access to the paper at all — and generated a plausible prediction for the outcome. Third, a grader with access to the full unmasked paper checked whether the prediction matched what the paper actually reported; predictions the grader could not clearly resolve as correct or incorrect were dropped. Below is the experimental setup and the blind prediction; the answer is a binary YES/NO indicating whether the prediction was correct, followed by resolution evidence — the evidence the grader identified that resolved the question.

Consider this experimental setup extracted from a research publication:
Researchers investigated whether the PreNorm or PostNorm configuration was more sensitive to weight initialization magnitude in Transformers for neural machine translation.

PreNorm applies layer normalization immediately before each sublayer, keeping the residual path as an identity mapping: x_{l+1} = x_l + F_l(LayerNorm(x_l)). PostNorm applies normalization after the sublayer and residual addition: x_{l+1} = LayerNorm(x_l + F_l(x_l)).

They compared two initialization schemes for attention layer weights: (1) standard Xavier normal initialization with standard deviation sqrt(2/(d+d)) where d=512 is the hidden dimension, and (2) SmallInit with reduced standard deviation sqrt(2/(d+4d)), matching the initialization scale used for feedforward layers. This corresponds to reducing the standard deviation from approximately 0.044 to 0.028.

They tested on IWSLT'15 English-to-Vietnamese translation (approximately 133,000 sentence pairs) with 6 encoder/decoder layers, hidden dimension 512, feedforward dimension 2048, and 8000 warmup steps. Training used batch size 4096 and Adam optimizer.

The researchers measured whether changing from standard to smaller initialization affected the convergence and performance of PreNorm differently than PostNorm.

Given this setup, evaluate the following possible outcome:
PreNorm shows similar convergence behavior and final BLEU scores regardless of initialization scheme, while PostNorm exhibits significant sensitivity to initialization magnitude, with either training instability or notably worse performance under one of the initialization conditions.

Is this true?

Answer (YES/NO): YES